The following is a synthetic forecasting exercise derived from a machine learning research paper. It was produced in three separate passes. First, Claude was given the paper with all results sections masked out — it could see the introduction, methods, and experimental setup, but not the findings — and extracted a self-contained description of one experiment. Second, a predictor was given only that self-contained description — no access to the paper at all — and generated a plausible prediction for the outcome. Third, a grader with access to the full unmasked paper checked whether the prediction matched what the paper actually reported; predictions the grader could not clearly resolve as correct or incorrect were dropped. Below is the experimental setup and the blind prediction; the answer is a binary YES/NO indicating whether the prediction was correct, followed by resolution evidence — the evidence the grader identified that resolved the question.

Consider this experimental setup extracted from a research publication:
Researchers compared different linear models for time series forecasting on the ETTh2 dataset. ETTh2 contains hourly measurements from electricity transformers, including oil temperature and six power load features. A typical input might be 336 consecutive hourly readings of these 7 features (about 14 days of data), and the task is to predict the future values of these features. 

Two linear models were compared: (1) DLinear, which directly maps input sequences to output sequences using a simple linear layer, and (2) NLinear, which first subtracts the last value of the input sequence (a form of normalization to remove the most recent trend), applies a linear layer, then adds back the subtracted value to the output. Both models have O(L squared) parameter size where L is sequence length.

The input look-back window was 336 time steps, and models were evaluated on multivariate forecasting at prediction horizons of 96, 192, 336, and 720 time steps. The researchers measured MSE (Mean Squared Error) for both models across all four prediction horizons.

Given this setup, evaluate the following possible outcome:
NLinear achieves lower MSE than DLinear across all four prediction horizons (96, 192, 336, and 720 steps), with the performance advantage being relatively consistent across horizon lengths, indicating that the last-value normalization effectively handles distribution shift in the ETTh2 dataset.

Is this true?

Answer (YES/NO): NO